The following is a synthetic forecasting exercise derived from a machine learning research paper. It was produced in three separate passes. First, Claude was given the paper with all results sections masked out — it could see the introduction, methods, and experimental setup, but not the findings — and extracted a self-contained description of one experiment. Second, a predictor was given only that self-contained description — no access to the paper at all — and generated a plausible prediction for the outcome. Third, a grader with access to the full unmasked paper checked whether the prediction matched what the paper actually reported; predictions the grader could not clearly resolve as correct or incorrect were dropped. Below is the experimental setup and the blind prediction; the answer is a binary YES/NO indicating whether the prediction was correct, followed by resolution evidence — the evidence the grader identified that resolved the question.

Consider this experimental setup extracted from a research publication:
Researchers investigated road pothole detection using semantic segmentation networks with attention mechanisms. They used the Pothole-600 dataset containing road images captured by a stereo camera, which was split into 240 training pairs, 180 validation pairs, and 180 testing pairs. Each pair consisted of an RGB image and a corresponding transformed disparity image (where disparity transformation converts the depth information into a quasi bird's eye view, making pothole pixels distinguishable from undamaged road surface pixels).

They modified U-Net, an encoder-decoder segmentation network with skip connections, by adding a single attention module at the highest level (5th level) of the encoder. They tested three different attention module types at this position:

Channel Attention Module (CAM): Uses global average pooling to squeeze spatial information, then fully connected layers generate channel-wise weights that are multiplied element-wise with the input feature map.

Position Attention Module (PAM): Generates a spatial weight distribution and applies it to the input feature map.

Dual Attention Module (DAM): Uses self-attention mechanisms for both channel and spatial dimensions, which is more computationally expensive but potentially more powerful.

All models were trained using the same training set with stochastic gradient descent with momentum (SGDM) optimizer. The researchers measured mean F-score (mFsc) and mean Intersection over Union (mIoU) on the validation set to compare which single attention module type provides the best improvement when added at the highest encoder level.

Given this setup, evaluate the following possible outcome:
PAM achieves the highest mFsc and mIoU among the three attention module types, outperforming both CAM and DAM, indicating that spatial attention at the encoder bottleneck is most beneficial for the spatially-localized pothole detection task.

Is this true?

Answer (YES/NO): NO